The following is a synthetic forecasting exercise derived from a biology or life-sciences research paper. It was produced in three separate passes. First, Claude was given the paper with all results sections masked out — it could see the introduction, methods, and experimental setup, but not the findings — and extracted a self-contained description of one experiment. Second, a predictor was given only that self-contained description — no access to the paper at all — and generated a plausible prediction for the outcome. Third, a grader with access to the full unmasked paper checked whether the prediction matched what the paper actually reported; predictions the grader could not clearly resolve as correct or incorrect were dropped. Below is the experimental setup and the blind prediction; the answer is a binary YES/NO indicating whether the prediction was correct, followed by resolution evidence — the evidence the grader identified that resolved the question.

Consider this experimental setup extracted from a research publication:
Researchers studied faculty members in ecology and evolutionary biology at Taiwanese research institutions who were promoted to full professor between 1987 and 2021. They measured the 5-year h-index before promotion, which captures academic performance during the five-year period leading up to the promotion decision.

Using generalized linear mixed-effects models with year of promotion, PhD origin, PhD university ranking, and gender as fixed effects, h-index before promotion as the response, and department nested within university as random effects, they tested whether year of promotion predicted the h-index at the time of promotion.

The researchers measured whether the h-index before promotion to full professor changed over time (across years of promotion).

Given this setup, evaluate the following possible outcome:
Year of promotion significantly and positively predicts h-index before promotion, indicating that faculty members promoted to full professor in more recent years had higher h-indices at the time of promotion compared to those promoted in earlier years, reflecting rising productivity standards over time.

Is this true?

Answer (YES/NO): NO